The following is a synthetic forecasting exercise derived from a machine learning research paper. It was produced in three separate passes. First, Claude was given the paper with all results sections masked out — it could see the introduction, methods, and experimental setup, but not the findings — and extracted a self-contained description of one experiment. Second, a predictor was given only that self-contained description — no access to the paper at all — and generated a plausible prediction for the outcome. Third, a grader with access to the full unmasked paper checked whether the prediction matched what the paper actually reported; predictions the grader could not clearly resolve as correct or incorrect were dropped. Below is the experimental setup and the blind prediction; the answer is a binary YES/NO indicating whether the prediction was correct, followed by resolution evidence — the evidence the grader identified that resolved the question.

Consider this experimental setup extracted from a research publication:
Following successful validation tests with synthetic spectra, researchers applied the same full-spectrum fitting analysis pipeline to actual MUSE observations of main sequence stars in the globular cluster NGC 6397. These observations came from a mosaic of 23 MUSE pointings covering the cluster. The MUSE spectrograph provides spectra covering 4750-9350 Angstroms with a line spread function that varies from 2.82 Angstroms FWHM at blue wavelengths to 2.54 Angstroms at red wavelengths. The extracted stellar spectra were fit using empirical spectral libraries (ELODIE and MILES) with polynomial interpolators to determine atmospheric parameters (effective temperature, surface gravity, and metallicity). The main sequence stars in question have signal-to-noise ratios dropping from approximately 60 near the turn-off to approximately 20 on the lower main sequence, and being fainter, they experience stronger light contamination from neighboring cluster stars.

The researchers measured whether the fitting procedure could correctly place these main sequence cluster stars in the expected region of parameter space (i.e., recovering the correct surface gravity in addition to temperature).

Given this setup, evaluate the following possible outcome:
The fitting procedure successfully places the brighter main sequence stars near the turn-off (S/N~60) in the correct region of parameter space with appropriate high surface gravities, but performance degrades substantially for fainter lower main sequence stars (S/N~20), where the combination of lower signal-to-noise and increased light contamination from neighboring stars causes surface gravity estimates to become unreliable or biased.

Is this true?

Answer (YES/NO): NO